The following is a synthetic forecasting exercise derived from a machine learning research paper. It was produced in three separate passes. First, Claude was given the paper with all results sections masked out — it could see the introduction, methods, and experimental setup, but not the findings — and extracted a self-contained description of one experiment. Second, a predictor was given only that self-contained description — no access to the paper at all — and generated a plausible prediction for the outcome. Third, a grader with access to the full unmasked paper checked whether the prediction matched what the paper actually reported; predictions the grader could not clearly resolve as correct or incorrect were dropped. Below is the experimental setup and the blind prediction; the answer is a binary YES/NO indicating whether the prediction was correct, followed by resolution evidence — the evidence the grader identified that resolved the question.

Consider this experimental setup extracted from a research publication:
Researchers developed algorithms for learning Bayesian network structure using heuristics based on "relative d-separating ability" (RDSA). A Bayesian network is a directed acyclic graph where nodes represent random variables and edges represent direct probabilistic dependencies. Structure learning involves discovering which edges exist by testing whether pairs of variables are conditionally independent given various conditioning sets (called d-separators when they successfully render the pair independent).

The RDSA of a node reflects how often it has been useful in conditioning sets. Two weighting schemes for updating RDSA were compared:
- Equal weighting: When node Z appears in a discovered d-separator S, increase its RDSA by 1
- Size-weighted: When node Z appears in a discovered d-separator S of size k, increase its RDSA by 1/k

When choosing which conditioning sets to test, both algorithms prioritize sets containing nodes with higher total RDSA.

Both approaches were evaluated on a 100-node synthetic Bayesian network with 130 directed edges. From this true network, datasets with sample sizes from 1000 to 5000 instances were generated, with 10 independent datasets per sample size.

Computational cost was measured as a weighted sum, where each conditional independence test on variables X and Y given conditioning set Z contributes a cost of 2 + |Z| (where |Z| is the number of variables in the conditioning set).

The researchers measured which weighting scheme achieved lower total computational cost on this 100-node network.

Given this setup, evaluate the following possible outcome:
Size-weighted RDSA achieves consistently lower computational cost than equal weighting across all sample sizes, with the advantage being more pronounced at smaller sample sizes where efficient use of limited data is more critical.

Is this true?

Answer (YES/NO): NO